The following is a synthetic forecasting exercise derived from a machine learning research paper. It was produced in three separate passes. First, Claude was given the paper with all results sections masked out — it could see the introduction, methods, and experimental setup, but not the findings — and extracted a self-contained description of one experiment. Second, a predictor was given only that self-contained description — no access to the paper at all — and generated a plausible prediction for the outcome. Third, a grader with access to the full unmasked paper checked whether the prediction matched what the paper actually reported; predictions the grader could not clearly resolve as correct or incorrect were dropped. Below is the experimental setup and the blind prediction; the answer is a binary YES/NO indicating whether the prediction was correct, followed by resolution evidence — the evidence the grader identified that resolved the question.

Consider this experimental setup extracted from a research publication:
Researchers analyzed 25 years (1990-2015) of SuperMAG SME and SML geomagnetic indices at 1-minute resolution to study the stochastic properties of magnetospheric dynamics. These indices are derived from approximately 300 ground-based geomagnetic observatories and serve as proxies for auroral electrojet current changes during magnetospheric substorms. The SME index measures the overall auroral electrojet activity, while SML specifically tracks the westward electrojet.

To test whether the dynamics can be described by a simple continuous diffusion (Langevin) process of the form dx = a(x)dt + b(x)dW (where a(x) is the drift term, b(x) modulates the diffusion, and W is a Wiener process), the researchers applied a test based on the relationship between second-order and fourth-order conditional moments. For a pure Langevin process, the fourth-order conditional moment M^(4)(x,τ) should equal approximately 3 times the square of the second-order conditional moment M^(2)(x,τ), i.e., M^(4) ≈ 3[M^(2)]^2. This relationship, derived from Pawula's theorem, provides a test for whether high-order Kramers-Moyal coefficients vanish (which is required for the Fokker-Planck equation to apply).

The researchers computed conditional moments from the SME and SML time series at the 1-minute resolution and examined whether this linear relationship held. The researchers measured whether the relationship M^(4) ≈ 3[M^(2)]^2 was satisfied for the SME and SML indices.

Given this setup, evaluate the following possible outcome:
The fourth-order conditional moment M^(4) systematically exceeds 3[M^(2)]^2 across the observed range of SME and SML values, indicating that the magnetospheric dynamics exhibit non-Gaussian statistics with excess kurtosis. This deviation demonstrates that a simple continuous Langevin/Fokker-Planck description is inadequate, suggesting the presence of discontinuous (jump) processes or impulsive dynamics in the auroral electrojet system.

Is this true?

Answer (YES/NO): YES